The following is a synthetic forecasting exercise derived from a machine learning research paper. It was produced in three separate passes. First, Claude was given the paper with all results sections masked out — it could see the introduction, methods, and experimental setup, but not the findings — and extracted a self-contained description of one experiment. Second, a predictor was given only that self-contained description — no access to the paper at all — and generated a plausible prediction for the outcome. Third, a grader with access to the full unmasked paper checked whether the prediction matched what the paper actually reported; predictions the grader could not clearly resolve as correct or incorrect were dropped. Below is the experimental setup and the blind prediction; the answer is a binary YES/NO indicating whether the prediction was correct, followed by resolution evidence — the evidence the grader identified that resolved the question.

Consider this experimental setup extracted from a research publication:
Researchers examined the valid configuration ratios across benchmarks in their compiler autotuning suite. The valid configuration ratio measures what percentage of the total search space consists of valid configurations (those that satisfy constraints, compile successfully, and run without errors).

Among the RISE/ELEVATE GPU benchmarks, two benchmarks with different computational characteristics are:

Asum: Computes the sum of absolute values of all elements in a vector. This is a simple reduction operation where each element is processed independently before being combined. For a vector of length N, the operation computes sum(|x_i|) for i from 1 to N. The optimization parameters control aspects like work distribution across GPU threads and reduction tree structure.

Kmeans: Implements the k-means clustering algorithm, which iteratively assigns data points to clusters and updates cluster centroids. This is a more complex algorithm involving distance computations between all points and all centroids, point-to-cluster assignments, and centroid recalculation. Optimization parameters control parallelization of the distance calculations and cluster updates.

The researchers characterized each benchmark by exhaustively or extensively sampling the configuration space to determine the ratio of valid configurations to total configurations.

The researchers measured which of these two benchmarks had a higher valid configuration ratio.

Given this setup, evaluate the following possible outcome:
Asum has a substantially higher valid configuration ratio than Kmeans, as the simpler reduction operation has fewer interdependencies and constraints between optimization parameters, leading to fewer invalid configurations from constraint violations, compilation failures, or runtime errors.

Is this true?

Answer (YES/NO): NO